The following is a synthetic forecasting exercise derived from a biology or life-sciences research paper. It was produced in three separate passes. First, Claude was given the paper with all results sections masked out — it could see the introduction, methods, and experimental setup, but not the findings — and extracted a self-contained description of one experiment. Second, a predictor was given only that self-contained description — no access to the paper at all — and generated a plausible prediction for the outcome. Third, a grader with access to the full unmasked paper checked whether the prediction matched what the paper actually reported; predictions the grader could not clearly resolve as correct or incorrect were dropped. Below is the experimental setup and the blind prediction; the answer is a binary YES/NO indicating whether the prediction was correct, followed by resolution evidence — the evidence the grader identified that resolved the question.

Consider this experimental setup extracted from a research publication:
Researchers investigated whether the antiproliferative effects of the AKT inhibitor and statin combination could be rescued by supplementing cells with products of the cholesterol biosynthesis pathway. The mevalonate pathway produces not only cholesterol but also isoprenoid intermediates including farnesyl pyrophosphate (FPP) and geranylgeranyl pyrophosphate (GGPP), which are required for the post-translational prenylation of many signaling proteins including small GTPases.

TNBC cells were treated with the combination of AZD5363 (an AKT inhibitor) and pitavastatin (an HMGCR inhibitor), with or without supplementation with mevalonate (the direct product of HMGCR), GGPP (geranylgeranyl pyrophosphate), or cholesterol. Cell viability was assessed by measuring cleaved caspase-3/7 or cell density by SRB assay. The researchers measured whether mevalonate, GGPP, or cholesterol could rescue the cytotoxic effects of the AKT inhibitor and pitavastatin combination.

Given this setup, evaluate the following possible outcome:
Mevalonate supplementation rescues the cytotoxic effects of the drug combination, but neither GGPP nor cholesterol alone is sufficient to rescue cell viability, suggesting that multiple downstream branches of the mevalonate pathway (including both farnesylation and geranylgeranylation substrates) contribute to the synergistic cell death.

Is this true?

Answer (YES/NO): NO